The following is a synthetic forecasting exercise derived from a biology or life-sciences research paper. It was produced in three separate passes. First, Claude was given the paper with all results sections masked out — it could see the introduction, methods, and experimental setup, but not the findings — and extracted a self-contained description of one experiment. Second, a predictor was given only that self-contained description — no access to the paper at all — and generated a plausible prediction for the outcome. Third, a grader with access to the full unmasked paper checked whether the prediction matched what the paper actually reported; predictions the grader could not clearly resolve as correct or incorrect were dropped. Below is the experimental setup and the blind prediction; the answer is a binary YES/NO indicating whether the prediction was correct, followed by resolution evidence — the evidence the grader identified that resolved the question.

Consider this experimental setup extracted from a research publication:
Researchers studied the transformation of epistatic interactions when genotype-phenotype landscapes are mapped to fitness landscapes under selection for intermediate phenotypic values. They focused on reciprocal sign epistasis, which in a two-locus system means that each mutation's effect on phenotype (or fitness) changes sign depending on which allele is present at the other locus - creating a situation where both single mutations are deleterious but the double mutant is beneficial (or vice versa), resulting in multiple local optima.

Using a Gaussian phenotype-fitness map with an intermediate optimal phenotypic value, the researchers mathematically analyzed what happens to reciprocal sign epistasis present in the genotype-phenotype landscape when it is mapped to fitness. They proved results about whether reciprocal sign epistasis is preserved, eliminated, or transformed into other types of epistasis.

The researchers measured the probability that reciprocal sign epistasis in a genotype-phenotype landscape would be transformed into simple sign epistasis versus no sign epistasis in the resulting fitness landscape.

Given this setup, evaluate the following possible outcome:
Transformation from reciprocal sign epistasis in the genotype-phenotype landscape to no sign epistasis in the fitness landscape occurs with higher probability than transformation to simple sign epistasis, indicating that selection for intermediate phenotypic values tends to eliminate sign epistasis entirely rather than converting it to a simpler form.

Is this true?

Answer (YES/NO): NO